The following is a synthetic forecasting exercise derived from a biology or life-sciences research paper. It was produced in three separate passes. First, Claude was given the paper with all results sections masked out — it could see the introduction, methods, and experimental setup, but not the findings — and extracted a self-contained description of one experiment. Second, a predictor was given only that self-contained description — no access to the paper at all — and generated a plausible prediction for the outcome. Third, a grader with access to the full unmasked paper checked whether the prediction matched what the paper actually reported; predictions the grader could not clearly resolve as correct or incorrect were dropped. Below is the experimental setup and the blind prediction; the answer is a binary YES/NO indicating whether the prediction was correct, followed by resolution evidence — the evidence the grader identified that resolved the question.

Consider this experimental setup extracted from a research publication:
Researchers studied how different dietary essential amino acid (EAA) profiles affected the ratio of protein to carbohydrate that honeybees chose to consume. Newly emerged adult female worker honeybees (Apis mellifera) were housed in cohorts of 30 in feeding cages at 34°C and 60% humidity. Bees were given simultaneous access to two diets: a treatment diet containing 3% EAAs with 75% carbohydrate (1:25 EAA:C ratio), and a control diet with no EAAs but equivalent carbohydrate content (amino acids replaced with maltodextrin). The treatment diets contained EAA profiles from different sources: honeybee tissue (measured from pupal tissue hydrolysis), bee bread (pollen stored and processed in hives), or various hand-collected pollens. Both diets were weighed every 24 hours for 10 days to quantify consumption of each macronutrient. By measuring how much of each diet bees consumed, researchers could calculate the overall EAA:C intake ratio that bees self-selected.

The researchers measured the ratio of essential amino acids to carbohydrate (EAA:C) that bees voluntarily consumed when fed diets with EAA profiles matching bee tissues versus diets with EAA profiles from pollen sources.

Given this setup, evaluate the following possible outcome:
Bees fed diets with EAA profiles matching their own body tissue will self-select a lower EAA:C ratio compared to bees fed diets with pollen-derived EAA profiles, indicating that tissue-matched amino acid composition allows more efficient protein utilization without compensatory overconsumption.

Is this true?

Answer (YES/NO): NO